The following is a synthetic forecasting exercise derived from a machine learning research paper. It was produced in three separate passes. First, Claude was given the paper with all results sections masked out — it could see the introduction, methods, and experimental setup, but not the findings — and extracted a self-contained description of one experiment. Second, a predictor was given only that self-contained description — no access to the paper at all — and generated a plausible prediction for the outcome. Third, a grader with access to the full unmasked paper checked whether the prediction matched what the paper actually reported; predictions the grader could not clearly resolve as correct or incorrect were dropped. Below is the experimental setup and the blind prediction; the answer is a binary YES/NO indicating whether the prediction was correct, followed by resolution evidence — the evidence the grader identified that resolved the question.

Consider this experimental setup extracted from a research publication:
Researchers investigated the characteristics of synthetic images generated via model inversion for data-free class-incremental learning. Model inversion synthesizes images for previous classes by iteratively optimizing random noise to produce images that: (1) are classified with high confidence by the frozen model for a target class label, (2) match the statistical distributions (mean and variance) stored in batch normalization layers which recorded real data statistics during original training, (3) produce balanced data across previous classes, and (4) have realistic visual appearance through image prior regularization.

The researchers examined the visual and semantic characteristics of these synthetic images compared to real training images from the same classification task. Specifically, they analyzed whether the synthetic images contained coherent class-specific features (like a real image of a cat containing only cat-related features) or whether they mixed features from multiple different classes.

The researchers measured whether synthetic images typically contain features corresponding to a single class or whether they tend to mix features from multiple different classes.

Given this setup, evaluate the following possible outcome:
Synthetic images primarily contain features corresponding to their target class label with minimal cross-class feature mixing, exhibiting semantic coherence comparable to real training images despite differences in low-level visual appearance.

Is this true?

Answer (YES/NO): NO